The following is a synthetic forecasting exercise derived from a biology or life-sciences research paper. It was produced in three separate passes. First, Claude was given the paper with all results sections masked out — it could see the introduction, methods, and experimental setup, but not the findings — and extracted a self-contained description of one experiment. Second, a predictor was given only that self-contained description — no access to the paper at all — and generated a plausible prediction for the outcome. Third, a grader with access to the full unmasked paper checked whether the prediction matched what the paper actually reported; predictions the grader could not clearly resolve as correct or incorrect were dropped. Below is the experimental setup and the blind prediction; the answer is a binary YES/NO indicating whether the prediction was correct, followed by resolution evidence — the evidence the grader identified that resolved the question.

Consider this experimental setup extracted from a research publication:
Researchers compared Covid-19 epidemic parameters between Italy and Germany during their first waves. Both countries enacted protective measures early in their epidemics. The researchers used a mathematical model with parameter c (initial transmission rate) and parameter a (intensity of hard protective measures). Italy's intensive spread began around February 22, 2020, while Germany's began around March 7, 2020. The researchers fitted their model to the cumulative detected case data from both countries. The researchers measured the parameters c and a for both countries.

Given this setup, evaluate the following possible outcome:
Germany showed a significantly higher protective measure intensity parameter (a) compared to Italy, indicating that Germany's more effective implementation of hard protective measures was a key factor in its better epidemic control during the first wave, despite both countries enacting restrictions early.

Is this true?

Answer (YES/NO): YES